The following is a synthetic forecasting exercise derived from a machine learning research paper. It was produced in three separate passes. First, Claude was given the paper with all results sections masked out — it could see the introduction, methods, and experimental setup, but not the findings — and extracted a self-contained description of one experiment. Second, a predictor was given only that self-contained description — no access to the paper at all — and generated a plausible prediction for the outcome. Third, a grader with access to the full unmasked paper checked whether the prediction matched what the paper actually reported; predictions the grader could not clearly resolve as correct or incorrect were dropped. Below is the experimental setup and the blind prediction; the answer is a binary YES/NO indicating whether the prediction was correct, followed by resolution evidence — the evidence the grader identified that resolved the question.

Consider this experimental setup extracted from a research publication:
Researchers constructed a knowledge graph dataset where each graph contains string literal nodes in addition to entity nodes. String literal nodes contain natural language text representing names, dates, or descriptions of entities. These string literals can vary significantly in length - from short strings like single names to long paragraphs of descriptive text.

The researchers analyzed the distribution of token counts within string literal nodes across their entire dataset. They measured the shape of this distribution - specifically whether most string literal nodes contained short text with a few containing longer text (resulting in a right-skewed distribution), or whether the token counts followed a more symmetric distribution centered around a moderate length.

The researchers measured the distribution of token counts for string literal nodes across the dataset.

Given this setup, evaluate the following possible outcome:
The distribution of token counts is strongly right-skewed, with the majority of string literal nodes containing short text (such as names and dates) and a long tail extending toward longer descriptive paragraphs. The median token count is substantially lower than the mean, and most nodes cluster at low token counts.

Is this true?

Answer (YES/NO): YES